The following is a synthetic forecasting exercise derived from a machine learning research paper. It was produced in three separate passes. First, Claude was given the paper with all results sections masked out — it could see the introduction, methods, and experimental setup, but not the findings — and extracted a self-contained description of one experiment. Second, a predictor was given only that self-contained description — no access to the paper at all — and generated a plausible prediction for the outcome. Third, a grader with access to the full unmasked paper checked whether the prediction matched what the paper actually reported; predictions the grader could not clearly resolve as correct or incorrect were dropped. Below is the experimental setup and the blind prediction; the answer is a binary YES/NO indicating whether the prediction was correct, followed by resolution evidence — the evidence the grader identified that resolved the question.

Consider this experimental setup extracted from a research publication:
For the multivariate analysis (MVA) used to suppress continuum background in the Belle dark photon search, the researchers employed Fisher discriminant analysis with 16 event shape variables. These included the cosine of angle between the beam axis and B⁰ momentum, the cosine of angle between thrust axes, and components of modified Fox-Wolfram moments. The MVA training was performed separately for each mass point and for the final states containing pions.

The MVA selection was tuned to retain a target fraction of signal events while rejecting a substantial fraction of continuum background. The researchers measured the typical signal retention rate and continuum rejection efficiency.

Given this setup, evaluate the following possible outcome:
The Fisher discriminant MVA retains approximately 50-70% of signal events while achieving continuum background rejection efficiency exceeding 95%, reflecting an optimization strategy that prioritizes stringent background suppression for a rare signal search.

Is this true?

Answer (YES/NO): NO